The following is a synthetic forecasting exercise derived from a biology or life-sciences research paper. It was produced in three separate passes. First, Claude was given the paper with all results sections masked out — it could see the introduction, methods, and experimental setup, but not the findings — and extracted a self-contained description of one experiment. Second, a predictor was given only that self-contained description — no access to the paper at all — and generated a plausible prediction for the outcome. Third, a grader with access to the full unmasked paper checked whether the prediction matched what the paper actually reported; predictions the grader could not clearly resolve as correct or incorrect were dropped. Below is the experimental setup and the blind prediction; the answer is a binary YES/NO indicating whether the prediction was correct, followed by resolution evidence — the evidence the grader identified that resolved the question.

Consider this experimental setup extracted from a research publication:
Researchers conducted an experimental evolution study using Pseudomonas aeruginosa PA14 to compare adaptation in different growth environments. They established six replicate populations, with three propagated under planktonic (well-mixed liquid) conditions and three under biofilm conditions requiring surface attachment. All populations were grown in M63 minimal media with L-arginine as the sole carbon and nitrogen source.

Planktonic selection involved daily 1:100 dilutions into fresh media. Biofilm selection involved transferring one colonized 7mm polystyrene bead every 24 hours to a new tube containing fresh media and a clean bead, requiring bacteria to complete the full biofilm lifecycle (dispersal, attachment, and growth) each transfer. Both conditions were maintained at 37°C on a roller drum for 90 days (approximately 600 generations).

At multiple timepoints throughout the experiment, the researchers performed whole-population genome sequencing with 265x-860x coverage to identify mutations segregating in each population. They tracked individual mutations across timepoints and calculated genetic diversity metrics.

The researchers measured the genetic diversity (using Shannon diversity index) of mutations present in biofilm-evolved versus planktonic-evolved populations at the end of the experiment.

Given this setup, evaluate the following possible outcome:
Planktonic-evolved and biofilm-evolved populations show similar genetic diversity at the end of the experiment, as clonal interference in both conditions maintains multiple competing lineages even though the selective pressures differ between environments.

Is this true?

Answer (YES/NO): NO